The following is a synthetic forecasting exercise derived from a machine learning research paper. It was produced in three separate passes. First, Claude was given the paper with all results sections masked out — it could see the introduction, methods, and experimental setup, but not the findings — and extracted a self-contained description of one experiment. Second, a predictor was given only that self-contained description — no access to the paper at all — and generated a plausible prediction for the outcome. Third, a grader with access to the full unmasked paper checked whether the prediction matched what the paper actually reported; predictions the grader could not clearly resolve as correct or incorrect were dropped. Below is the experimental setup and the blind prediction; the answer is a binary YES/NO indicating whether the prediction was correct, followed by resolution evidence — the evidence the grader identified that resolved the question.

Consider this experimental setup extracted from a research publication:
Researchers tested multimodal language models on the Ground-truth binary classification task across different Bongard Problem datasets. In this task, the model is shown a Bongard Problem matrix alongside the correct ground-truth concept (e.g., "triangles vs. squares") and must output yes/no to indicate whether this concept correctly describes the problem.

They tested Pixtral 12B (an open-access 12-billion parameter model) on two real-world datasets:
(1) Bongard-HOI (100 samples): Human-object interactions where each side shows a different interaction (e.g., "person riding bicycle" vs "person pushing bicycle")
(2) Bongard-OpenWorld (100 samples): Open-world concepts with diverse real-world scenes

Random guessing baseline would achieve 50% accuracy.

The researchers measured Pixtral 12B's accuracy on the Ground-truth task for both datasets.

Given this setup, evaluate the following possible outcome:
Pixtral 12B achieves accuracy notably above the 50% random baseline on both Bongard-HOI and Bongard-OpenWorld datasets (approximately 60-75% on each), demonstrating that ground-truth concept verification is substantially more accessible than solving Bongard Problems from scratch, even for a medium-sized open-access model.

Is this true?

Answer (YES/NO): NO